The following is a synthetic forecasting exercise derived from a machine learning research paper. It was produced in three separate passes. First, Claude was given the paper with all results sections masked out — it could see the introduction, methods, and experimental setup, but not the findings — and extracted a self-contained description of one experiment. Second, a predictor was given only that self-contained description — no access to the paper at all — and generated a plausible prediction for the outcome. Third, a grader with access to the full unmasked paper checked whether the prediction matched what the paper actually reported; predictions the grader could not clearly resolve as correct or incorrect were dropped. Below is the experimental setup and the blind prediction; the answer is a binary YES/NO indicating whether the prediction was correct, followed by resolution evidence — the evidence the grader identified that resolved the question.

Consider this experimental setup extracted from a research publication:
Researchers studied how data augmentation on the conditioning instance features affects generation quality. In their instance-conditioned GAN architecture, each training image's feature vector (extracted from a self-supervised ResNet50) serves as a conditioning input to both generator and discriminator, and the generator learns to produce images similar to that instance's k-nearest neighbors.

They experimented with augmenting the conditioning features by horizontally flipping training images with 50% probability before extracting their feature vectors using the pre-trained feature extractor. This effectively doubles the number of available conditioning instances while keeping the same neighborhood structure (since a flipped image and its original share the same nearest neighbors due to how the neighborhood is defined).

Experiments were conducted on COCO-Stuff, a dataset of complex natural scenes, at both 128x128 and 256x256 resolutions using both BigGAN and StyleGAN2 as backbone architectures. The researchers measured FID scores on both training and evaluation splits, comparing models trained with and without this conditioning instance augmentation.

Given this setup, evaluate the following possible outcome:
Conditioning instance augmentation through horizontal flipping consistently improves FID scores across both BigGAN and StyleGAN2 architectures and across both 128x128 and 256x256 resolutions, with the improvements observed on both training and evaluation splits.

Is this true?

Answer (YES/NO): YES